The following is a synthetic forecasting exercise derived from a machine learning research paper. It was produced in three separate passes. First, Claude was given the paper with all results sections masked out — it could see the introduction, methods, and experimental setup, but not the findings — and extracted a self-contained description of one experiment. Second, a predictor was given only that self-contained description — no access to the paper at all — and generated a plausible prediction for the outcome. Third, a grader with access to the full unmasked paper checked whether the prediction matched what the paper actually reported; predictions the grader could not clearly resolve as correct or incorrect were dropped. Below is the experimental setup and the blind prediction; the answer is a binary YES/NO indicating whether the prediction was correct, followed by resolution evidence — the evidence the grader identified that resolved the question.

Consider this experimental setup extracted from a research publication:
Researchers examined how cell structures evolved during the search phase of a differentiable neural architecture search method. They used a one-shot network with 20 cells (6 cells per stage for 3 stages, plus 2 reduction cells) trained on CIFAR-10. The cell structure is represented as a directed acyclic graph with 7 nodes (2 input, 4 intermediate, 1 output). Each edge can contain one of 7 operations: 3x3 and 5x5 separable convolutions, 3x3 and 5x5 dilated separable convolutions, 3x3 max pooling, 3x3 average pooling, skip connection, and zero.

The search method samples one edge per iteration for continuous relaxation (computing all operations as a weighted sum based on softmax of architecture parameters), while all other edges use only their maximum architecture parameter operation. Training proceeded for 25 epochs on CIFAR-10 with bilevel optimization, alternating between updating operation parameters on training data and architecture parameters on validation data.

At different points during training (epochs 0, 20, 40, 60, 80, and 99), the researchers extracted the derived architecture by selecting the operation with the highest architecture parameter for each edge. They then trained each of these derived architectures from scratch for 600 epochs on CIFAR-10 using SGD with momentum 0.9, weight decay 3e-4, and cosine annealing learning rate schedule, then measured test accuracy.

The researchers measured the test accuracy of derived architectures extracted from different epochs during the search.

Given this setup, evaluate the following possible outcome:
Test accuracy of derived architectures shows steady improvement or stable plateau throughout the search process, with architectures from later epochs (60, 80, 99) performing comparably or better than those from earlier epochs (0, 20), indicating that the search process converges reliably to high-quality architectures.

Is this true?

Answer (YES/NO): YES